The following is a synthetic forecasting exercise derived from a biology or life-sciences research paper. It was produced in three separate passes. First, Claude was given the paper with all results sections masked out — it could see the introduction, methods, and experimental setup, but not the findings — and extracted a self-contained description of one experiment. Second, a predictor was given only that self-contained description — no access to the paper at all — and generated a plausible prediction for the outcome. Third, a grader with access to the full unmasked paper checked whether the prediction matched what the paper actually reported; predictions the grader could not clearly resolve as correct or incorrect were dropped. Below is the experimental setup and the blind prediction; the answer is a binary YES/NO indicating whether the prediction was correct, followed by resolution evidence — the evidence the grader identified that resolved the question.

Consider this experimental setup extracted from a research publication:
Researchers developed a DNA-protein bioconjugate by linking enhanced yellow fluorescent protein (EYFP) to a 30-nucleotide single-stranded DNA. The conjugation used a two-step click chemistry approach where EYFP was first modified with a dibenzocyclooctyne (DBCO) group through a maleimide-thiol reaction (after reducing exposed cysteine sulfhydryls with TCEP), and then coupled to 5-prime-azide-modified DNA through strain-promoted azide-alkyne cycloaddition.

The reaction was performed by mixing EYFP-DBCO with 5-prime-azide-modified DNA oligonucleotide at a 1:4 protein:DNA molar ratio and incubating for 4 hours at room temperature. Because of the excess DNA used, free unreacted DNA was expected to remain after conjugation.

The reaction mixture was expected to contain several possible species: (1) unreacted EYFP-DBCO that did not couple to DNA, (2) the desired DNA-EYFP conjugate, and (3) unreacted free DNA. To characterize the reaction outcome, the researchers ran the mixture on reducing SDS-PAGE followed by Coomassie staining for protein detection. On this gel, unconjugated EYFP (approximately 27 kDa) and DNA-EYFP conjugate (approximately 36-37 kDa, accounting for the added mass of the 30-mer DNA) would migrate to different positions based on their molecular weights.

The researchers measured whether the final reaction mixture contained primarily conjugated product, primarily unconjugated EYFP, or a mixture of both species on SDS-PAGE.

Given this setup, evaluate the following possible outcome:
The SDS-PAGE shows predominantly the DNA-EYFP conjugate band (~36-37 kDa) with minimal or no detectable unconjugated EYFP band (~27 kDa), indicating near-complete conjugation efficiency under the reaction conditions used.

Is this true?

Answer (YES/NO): NO